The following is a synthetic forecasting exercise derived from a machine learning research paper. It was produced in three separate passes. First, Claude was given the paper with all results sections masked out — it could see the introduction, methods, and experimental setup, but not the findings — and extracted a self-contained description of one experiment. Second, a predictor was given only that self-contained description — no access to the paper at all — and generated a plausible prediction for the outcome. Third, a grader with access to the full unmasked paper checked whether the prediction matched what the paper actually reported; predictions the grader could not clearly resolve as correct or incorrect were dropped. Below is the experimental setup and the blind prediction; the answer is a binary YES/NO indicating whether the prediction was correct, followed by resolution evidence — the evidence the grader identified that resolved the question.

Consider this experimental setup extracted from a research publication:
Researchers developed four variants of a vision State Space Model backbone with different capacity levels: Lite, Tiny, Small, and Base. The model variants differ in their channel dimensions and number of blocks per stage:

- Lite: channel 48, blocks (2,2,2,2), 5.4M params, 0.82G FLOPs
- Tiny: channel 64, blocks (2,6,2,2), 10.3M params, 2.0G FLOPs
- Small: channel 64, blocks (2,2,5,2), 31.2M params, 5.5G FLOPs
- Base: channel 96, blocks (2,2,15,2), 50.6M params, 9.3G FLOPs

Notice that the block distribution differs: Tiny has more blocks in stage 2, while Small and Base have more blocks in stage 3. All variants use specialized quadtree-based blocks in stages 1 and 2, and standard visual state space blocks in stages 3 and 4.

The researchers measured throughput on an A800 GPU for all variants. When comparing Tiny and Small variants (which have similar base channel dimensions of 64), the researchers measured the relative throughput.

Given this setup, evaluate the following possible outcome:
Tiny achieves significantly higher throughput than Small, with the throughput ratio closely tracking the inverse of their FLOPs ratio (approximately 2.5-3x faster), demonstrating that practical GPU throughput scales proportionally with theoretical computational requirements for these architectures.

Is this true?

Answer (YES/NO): NO